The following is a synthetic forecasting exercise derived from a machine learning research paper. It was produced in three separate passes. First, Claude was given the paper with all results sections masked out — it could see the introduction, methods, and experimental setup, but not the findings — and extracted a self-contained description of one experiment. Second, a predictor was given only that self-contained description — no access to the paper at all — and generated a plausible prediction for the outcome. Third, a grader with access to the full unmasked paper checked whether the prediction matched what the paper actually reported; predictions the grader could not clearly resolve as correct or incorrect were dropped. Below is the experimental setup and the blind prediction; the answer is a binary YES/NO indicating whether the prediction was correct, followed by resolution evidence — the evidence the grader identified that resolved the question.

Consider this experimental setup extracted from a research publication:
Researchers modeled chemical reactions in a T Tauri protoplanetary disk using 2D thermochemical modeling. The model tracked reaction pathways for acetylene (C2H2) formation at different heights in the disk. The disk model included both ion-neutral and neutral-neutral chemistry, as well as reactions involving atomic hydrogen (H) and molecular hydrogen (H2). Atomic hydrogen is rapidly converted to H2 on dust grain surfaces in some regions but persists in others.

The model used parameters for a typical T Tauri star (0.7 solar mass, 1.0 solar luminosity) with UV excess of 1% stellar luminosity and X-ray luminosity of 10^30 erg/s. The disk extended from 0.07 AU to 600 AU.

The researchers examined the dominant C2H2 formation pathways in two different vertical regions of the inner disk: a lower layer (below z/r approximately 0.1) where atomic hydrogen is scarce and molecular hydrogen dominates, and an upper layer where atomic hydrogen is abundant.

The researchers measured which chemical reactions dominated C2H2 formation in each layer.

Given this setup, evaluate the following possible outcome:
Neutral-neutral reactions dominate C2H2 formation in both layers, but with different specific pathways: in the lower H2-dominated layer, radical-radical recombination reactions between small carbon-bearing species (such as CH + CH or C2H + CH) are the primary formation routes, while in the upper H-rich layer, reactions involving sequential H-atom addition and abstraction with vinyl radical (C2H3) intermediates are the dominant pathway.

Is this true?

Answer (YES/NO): NO